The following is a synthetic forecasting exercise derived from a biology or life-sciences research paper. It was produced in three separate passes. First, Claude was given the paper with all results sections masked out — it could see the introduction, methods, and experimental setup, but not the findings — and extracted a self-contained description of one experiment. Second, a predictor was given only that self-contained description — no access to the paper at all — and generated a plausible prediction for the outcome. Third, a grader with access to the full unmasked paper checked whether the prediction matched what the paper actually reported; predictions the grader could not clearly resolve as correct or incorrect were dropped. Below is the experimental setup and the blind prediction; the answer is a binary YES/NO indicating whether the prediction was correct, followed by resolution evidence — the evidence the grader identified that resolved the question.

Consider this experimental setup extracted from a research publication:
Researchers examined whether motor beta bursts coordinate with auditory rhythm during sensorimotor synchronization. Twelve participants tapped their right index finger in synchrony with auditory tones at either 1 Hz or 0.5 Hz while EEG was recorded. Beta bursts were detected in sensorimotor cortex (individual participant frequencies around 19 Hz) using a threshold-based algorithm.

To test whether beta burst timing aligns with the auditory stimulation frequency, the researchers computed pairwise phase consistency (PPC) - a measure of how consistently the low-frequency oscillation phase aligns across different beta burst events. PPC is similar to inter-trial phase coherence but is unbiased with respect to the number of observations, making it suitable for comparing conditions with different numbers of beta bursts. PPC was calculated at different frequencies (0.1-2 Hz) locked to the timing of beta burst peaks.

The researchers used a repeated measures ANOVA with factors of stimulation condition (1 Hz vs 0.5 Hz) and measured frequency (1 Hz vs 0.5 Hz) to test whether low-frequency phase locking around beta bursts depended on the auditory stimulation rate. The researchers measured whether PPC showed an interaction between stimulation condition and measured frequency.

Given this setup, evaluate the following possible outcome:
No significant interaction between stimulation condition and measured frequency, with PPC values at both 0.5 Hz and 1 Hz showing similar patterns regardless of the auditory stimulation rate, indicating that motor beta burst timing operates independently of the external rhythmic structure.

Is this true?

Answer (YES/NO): NO